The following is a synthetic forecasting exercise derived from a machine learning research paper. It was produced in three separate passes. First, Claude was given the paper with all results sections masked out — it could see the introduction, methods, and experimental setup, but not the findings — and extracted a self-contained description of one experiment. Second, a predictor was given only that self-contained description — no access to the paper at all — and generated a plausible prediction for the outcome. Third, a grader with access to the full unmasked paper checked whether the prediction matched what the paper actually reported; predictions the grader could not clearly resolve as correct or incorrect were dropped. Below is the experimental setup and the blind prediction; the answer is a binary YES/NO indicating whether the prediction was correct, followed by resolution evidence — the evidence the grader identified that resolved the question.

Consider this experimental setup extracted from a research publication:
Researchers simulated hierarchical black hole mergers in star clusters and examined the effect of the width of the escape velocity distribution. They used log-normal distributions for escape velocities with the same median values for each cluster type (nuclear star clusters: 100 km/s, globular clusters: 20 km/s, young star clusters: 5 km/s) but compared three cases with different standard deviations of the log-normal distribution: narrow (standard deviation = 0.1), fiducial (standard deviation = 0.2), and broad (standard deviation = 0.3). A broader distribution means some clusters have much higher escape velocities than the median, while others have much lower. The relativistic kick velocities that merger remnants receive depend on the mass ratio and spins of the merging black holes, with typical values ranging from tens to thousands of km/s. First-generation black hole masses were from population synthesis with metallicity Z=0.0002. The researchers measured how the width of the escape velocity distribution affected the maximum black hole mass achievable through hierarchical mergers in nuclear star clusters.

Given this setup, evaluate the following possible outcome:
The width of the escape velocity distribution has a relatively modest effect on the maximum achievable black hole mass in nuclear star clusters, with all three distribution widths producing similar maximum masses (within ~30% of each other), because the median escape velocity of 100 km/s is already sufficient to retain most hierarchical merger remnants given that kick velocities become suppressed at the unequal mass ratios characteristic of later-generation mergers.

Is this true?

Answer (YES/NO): NO